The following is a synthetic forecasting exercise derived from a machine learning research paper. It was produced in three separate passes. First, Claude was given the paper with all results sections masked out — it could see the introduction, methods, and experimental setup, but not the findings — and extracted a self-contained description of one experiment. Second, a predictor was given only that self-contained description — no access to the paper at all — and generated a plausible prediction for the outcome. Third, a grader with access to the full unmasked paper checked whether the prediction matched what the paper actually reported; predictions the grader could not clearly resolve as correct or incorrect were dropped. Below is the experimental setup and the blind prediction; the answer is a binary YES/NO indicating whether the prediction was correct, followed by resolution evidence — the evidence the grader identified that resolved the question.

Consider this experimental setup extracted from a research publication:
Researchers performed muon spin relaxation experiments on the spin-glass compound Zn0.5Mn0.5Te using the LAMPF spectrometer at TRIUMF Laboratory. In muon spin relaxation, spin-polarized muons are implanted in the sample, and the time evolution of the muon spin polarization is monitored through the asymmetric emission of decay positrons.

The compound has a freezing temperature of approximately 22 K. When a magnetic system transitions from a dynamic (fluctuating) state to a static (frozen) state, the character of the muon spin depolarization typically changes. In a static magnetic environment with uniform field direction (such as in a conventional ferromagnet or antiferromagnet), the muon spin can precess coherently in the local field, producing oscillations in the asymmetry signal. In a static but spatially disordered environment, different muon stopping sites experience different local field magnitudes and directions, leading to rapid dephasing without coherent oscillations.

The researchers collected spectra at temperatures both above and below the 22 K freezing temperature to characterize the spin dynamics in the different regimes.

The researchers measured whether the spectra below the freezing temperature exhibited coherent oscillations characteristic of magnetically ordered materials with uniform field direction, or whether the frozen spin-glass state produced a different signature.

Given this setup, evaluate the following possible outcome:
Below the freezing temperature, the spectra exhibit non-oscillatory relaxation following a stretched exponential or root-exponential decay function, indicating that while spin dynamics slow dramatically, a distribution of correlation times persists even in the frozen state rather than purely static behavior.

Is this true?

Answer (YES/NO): NO